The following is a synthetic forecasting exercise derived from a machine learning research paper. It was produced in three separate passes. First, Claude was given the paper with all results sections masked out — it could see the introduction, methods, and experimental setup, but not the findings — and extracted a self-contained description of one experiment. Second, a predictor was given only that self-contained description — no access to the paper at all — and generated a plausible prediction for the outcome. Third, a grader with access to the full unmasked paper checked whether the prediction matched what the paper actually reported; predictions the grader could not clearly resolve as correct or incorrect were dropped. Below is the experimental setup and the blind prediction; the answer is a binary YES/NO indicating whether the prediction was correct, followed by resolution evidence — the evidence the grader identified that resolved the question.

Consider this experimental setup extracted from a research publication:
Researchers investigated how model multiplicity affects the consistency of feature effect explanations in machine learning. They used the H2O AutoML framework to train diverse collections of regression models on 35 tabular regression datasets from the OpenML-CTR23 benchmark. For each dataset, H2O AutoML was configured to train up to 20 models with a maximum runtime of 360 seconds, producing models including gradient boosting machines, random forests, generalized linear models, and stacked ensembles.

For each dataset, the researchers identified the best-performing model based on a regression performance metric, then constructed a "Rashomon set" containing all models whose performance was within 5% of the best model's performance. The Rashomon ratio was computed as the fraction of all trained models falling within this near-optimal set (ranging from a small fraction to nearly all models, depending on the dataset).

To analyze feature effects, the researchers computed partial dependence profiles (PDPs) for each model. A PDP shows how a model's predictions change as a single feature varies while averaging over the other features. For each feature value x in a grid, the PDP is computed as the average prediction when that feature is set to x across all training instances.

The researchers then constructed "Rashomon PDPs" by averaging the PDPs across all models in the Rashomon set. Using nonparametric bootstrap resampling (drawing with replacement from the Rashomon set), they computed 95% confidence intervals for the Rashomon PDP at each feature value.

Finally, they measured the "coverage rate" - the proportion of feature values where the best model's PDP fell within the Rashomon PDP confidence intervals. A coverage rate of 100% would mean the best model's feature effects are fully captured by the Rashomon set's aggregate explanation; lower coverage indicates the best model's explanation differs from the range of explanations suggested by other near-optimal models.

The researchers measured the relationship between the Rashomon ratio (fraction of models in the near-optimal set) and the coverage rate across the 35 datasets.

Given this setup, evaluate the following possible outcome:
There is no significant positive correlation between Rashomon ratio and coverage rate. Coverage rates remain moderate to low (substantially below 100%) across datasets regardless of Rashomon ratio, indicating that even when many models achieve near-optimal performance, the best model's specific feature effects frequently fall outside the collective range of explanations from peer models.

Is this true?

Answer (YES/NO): NO